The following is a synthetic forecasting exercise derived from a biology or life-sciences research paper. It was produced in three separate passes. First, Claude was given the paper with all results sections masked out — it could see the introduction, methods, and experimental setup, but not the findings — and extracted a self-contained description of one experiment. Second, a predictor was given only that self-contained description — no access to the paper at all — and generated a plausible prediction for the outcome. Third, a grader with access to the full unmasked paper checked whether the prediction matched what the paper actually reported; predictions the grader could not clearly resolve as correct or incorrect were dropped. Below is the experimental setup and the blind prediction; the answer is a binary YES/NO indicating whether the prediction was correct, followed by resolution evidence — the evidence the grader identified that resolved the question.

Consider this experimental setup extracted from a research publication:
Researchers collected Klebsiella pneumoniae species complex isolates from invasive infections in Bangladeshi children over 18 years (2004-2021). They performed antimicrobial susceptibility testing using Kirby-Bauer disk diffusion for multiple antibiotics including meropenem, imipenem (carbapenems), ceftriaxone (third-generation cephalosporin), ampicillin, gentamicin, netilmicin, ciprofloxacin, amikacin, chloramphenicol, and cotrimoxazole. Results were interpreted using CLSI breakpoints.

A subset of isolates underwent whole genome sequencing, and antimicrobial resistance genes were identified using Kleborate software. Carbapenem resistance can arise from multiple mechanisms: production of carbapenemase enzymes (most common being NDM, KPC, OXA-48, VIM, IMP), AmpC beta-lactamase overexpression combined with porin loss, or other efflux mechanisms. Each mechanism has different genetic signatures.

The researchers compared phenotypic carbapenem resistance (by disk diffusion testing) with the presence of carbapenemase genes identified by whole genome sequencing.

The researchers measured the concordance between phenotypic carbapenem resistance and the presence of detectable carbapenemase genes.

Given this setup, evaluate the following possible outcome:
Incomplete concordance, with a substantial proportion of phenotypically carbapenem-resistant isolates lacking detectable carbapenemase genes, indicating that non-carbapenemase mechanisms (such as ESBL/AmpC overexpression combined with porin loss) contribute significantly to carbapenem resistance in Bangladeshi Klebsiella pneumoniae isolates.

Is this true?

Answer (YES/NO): NO